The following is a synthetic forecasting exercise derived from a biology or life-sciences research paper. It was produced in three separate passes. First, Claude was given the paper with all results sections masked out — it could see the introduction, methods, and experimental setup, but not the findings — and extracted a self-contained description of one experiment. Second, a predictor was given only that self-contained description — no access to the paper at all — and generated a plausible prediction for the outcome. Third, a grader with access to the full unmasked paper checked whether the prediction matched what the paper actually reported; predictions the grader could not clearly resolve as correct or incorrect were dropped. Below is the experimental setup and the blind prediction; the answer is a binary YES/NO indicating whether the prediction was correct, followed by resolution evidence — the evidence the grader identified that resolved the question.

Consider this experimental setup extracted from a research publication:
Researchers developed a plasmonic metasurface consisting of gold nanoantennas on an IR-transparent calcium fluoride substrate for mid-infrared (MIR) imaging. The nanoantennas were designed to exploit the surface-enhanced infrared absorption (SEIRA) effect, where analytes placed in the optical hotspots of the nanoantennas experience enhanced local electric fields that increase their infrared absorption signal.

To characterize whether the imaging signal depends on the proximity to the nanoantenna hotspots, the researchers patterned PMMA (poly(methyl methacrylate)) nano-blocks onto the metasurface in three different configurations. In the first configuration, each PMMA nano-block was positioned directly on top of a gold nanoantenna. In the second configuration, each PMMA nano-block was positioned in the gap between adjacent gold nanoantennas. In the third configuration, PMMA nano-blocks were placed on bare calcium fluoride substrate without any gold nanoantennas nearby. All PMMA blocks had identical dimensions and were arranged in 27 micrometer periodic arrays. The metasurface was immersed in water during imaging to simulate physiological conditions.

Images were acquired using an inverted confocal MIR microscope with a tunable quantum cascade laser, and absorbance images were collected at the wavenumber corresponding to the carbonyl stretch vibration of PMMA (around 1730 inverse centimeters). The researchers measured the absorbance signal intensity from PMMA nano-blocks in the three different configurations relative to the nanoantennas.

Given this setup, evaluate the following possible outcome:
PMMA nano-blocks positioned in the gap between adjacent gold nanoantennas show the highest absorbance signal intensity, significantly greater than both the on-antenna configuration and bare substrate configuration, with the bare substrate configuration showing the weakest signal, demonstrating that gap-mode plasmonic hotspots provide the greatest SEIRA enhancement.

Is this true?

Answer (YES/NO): NO